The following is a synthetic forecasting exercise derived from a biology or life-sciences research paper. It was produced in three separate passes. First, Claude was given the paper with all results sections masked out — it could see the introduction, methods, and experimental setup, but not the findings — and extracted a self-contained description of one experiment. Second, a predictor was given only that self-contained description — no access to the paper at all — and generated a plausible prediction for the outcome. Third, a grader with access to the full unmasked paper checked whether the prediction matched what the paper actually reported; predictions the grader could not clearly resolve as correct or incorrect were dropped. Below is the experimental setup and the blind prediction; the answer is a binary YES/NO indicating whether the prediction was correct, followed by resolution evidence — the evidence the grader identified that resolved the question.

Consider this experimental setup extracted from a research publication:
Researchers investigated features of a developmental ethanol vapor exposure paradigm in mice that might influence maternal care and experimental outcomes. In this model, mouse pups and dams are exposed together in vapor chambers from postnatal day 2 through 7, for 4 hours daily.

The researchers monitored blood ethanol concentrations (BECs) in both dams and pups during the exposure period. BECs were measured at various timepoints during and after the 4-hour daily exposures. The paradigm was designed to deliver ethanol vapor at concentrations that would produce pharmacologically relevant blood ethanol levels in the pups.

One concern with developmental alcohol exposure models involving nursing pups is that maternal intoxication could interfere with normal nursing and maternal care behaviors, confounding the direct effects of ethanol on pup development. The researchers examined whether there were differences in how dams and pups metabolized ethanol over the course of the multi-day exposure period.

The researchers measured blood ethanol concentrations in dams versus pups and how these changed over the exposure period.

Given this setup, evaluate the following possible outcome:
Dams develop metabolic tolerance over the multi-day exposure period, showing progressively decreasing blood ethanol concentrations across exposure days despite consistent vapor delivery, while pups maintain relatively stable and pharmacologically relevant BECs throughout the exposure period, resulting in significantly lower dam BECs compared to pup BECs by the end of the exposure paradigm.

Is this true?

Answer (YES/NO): YES